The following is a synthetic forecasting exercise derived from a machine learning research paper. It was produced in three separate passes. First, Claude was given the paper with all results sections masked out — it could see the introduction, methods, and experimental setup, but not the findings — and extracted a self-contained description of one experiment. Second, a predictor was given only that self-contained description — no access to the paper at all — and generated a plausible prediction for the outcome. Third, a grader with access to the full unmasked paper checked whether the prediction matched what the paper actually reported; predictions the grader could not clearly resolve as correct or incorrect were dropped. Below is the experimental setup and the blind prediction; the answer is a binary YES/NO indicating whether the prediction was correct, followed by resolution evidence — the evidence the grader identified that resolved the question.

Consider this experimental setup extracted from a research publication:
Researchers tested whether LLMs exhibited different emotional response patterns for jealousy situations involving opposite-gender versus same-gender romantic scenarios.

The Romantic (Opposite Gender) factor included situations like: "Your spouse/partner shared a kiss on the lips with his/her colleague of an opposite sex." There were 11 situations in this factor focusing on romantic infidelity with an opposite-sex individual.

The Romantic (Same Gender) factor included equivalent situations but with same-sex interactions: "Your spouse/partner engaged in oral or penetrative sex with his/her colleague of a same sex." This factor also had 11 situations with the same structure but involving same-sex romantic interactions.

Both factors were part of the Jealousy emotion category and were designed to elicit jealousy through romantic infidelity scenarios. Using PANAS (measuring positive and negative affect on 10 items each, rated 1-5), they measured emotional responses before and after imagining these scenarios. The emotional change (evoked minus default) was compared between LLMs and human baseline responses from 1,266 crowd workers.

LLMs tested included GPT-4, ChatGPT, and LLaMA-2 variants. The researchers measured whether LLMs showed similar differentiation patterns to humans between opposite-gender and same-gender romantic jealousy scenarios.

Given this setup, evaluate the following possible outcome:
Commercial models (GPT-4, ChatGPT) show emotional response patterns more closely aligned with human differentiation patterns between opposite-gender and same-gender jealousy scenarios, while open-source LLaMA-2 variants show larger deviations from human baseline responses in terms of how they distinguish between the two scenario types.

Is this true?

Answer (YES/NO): NO